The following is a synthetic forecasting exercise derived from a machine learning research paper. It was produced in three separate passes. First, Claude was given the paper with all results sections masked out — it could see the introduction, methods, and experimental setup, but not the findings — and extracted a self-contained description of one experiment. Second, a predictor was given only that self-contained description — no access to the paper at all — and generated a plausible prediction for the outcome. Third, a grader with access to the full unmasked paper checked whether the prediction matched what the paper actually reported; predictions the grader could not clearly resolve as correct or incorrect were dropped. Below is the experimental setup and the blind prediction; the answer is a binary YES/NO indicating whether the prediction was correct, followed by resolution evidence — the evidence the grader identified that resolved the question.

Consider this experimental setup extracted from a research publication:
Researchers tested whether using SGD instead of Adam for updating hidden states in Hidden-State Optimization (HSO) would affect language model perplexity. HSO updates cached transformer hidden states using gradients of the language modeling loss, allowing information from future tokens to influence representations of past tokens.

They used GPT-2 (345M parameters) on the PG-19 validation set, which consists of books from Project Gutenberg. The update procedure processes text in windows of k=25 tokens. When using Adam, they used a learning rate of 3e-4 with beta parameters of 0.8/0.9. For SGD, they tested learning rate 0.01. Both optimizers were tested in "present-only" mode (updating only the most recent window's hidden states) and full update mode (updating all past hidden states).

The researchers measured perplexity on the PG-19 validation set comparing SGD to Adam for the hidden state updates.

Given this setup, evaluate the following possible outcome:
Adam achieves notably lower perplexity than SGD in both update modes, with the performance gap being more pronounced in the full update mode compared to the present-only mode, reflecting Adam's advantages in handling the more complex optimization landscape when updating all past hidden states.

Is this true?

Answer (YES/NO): NO